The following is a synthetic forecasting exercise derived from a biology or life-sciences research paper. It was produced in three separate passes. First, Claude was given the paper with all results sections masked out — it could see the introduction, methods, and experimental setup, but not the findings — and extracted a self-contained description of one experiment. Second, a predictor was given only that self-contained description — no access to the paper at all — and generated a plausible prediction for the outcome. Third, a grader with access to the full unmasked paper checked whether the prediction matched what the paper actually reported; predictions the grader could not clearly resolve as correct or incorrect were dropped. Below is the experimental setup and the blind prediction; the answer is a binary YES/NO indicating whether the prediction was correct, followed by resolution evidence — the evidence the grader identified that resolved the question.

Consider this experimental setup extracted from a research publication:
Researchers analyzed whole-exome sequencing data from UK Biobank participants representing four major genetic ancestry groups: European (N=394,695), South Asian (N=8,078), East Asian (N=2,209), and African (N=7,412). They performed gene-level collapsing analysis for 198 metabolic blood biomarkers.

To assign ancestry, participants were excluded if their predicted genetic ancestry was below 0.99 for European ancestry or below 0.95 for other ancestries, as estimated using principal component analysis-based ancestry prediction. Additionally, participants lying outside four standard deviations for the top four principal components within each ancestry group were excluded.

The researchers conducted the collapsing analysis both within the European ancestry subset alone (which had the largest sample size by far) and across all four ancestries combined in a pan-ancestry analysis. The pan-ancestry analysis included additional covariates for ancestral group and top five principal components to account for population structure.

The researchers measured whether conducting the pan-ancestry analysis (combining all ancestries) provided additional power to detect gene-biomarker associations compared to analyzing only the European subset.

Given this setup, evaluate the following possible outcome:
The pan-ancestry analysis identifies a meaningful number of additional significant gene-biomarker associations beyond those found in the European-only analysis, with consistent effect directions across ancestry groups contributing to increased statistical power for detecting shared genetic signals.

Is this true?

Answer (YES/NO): YES